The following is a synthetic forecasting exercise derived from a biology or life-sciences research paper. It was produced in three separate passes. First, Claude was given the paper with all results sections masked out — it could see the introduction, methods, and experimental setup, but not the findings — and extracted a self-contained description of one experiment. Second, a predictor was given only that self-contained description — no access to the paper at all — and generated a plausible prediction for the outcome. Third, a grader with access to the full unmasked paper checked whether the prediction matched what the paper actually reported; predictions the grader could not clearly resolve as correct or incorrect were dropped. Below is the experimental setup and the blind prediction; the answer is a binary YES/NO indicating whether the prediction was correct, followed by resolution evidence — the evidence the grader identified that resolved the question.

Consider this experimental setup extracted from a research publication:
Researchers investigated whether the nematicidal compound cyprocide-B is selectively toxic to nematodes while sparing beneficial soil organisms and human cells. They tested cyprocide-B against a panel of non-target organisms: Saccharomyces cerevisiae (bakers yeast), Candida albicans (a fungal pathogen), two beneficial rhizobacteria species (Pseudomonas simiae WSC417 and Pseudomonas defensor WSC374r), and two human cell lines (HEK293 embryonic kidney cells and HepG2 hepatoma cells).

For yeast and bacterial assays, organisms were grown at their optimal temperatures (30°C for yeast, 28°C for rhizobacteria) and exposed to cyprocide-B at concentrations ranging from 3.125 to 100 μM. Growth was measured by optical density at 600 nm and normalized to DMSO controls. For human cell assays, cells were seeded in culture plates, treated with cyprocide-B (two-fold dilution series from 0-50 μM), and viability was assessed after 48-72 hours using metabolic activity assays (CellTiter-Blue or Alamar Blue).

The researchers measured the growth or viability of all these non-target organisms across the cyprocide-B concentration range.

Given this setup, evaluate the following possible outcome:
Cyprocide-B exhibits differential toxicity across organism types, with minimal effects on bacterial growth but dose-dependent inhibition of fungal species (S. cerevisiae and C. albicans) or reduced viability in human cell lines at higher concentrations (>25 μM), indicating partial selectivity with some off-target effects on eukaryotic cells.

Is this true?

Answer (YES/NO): NO